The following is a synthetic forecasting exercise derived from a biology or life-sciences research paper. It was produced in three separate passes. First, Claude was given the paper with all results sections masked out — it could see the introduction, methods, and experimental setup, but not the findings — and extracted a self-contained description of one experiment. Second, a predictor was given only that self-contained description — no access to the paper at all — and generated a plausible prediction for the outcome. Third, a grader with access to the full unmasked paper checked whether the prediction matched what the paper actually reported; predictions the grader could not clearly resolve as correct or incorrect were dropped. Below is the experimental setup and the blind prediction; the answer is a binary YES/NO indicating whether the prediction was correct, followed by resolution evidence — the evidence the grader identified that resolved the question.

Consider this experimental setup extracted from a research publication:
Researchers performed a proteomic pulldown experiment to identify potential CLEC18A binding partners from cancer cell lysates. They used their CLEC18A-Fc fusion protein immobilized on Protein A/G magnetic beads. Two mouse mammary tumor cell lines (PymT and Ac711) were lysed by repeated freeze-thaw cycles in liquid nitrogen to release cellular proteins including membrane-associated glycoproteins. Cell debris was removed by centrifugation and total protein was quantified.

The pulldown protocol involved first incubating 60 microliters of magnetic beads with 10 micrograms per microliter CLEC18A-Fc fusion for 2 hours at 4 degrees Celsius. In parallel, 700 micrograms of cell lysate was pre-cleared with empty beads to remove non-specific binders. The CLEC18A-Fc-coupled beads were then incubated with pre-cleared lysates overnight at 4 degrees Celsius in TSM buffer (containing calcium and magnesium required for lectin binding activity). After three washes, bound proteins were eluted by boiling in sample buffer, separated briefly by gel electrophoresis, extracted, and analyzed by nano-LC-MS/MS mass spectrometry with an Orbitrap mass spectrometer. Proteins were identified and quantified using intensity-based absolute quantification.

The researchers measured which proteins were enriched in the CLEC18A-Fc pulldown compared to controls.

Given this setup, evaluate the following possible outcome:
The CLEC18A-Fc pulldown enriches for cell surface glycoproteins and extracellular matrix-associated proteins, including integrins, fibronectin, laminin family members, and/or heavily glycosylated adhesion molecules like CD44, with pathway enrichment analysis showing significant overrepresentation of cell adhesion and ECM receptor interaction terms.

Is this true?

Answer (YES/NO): NO